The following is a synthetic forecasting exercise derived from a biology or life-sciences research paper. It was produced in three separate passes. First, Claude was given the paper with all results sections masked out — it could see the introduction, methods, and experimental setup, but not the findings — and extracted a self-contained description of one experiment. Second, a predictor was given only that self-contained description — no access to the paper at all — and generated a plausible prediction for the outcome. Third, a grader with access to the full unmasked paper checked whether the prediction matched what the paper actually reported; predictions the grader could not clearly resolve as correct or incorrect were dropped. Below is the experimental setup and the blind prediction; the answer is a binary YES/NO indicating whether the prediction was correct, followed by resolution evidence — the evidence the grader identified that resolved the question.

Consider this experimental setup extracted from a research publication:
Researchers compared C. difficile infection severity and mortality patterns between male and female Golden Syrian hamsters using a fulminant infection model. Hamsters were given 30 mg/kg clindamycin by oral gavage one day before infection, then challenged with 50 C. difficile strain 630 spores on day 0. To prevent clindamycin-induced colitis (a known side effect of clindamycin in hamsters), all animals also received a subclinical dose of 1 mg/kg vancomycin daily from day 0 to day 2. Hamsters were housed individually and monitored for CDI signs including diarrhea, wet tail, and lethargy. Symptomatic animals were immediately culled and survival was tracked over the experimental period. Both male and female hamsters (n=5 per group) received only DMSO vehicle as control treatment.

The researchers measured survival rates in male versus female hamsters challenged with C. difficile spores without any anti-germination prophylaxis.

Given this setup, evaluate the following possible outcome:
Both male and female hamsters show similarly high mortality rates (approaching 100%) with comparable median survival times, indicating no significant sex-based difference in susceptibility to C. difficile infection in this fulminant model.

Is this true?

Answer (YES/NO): NO